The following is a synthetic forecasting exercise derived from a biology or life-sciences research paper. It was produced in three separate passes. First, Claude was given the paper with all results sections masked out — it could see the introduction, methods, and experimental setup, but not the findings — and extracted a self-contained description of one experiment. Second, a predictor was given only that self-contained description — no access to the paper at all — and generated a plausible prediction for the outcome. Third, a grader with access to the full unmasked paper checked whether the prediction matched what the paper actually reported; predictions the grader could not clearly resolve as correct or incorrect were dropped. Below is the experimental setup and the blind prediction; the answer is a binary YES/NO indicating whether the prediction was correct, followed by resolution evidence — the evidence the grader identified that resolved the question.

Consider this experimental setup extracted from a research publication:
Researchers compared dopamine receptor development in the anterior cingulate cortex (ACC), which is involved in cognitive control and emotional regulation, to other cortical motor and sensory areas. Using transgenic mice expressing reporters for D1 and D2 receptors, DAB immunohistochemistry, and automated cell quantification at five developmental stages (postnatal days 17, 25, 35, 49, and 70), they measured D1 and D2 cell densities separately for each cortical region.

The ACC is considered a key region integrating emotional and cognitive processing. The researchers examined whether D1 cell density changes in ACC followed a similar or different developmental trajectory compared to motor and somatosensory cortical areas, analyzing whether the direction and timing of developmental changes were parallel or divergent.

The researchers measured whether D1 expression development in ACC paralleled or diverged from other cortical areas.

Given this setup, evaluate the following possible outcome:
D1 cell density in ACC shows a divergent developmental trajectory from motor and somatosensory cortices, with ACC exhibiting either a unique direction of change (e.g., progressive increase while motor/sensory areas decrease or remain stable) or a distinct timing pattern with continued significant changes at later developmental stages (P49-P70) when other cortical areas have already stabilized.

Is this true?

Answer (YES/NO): NO